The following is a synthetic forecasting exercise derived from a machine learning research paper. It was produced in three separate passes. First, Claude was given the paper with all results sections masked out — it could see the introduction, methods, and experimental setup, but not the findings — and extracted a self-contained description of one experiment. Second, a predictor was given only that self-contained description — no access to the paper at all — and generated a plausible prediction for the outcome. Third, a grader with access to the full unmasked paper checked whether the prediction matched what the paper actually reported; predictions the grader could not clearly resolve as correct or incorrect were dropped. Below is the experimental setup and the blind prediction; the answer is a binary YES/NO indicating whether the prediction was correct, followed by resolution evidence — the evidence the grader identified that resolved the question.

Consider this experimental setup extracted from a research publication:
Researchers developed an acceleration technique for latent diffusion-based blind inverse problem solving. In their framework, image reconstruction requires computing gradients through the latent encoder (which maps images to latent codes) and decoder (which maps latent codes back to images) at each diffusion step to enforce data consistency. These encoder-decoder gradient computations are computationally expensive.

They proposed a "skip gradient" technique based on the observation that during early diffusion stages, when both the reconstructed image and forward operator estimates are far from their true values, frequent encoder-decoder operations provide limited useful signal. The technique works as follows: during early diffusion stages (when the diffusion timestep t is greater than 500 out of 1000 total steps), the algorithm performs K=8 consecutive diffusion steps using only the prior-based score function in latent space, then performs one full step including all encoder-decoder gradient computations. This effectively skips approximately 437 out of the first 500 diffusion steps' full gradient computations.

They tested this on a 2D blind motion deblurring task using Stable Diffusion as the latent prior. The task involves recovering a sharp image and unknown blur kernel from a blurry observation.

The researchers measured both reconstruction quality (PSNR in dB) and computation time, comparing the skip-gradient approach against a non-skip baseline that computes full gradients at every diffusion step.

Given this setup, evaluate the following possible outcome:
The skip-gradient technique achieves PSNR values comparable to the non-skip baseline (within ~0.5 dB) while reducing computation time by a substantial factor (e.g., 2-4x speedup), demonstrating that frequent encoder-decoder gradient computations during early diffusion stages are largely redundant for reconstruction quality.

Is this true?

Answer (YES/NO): YES